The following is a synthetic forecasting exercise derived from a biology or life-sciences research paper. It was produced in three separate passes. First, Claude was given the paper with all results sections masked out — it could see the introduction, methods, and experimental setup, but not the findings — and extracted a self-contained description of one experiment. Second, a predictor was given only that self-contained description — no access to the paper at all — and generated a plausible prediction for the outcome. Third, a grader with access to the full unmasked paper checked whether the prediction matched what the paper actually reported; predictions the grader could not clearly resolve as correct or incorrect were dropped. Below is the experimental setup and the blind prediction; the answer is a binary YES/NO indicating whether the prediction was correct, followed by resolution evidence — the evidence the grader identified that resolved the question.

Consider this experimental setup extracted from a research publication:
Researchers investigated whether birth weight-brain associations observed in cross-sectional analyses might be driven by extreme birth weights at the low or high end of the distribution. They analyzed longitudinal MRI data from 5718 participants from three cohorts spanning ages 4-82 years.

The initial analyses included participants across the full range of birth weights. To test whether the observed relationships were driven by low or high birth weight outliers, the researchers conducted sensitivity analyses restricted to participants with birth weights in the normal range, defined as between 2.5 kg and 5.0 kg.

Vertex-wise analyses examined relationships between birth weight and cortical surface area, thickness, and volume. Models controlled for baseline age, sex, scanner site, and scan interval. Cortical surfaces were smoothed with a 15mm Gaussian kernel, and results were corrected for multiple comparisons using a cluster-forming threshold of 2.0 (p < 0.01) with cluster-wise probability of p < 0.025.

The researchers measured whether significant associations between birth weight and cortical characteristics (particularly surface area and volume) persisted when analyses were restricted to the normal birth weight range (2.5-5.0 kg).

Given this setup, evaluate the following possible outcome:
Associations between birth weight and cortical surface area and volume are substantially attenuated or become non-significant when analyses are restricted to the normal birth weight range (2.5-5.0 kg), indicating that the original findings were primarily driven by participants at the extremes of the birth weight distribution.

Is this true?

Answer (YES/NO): NO